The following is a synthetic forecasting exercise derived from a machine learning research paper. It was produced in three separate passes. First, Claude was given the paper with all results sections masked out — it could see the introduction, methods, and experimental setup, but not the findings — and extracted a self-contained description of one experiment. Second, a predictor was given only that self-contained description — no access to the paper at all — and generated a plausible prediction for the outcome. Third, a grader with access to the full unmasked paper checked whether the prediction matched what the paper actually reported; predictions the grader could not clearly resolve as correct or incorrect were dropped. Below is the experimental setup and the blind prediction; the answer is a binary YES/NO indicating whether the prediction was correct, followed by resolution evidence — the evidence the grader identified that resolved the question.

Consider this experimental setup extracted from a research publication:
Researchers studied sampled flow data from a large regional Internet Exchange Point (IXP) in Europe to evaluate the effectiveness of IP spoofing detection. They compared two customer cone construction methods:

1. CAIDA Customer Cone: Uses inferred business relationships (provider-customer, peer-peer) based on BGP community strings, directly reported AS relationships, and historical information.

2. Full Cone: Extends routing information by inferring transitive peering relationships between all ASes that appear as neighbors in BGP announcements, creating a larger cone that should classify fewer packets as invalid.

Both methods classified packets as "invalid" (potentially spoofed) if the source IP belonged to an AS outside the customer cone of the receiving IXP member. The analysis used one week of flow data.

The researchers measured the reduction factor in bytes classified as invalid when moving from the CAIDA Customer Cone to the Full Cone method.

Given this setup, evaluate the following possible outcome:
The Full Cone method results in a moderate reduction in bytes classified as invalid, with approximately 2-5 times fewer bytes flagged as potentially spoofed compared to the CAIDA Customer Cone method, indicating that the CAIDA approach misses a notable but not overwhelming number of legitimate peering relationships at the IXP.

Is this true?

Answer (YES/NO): YES